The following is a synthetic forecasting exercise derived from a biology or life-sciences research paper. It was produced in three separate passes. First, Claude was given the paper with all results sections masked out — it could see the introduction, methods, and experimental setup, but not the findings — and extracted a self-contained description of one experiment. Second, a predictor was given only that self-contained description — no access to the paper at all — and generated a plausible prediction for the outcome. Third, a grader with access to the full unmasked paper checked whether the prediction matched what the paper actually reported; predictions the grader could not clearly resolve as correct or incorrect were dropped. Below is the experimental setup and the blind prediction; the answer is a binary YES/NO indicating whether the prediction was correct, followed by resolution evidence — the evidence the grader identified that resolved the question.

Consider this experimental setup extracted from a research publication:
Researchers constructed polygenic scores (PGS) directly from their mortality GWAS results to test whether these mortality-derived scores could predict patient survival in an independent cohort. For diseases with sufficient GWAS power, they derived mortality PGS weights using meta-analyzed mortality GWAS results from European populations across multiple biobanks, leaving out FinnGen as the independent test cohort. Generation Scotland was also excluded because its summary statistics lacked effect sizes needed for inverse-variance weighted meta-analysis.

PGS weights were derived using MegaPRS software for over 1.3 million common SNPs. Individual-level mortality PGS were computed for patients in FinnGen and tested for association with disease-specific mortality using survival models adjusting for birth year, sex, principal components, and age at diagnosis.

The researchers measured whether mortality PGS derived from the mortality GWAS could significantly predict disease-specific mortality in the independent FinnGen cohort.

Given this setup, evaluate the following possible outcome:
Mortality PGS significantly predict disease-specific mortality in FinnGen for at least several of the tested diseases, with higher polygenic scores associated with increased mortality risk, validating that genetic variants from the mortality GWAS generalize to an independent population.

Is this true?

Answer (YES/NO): NO